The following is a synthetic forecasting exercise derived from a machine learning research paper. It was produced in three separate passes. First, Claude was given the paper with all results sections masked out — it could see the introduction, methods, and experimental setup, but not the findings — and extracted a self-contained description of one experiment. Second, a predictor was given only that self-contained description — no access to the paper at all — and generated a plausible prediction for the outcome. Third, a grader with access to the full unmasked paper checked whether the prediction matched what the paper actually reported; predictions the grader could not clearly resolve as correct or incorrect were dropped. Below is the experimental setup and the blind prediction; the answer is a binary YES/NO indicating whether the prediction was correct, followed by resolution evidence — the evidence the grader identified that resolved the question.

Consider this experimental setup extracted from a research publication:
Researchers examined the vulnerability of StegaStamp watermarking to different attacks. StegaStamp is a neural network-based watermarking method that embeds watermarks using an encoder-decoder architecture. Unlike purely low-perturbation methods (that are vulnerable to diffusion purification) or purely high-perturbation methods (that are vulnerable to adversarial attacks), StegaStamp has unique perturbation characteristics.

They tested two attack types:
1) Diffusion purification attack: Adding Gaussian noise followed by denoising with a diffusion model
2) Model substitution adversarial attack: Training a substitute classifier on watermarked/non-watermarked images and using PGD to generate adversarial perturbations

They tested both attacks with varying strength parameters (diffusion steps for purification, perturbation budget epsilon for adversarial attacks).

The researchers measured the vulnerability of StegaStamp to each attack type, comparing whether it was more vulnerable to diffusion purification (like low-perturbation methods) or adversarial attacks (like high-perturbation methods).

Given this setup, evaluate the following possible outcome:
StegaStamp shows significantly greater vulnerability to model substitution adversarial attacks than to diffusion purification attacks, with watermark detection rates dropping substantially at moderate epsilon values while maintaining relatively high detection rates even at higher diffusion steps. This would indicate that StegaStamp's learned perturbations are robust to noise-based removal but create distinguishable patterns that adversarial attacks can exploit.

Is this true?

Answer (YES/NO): NO